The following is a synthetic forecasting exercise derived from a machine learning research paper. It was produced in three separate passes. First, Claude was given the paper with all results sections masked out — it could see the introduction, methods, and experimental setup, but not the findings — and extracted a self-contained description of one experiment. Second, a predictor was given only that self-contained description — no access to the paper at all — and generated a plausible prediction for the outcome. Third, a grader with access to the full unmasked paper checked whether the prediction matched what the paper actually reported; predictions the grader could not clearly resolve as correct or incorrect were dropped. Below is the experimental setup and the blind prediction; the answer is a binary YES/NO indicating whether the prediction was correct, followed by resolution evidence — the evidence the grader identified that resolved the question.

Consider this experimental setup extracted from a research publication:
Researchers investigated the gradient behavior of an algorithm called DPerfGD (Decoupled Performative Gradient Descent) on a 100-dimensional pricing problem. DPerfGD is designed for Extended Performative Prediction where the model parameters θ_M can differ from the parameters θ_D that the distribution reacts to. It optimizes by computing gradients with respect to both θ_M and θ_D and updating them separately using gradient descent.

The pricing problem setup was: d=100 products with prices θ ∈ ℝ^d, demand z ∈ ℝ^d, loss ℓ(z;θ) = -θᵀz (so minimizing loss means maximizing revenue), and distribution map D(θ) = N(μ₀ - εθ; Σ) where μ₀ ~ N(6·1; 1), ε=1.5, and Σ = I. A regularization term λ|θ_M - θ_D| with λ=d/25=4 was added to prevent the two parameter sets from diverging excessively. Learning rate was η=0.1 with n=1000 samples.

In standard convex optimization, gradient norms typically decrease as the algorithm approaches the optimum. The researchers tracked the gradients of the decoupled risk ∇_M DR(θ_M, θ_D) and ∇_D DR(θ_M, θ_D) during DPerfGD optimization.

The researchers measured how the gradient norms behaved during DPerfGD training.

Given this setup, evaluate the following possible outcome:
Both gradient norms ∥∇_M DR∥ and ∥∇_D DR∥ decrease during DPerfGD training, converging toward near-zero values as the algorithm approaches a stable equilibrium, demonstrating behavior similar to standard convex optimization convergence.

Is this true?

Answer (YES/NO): NO